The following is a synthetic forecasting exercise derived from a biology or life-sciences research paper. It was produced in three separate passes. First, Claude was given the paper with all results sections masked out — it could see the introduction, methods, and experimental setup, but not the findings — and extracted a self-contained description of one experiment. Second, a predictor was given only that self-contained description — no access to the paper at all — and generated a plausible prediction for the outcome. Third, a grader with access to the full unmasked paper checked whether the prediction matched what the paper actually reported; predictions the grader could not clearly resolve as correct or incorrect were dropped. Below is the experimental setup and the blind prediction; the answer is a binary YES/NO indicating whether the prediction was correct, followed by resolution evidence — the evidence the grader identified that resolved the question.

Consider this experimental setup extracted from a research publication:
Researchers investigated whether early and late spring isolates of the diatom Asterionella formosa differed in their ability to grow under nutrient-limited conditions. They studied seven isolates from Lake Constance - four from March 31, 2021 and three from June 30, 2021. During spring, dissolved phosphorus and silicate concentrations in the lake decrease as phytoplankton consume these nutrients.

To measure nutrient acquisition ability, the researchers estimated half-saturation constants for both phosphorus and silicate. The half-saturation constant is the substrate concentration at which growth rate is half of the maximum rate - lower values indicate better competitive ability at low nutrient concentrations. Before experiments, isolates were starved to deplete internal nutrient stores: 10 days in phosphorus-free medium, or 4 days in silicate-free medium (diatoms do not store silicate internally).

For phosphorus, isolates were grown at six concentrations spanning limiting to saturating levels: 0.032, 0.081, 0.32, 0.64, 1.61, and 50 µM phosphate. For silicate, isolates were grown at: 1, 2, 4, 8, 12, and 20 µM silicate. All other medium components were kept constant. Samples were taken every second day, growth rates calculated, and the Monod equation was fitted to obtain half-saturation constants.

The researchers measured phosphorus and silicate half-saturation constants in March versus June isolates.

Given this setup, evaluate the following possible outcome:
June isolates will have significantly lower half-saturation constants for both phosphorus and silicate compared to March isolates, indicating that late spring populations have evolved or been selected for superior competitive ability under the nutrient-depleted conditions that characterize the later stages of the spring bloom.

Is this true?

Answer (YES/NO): NO